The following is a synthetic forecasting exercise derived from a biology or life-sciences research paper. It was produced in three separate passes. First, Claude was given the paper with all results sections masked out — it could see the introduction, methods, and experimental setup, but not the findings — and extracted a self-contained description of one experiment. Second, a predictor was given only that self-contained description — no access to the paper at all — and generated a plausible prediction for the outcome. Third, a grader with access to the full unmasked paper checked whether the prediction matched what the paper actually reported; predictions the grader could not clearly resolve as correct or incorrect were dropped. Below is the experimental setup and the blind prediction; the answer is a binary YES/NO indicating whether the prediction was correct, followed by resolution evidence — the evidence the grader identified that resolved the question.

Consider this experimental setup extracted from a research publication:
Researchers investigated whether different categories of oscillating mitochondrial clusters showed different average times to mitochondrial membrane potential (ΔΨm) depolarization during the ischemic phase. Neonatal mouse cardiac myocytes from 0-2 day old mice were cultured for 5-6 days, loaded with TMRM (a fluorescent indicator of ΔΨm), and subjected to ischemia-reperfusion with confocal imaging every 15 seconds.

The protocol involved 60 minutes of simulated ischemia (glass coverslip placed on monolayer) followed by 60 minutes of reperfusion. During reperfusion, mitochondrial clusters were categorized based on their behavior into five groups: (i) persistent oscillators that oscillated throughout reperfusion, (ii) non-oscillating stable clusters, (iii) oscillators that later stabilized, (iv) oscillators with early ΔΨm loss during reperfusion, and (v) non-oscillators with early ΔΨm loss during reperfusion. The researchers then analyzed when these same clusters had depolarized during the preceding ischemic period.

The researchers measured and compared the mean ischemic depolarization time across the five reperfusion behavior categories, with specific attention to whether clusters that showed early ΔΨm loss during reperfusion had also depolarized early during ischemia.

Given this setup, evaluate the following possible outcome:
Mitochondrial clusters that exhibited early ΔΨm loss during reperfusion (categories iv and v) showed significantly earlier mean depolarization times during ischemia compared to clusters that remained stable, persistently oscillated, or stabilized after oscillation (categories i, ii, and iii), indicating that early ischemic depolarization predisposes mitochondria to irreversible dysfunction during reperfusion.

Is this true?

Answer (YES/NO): YES